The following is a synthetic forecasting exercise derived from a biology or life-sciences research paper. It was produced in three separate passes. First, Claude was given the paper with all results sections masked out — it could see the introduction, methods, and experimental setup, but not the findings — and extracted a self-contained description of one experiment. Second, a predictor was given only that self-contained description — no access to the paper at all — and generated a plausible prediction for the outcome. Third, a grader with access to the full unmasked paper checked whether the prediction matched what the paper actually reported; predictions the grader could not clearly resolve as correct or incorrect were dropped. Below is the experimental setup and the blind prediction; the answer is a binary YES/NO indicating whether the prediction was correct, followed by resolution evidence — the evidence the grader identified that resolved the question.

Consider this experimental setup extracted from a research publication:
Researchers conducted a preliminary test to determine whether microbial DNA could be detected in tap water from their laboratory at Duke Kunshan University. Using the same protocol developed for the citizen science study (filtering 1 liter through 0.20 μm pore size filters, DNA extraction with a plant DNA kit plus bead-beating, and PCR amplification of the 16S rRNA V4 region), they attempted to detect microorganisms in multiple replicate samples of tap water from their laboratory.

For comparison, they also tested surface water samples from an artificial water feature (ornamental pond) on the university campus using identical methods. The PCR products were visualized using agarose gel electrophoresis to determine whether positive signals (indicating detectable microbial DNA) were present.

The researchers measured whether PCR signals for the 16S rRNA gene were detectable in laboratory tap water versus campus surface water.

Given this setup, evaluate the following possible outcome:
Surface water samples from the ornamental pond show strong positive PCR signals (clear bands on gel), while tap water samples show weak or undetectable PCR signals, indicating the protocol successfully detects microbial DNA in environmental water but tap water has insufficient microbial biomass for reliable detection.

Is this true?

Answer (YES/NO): NO